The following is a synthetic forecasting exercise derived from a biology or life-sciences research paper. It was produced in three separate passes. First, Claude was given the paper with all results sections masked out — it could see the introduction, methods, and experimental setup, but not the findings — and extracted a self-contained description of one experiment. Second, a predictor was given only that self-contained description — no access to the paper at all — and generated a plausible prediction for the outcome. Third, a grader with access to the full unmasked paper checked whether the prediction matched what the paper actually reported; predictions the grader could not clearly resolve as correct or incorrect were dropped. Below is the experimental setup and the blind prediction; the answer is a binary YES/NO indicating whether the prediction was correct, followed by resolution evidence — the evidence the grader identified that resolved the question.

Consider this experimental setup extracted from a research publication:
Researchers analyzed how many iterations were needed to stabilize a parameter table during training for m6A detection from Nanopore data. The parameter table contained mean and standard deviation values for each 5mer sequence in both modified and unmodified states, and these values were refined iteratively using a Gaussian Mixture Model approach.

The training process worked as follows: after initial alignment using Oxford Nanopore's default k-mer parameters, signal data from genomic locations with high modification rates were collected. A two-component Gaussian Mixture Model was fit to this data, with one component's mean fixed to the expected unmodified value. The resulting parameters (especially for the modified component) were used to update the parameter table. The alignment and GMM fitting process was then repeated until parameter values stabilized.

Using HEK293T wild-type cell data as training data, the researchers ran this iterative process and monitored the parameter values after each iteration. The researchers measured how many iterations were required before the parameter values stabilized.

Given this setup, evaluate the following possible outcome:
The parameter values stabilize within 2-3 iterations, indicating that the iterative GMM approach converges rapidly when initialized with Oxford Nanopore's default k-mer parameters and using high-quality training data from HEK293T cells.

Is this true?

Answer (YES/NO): NO